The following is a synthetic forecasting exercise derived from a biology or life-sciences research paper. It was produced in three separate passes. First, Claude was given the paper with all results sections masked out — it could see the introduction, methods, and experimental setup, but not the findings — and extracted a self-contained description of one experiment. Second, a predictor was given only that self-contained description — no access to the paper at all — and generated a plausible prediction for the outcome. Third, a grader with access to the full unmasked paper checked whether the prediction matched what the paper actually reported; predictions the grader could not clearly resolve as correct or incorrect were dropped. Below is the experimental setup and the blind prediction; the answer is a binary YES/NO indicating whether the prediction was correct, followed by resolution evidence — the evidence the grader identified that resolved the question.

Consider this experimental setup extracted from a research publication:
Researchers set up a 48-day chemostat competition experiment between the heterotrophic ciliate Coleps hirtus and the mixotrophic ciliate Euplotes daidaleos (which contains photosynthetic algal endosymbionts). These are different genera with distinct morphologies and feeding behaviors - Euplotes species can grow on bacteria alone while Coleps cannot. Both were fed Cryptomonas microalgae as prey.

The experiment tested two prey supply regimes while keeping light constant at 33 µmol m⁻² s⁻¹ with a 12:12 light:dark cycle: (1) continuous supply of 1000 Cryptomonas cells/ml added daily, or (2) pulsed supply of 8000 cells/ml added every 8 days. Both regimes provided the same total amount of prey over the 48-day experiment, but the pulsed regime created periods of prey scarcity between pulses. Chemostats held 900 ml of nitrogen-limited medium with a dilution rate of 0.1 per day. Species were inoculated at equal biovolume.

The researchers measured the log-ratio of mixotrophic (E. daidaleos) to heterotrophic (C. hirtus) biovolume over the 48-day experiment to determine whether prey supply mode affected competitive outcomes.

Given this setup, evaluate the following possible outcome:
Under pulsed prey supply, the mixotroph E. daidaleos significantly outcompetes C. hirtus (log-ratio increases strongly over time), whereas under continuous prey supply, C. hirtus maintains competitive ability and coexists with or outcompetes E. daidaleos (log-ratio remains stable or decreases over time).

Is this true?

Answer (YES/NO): NO